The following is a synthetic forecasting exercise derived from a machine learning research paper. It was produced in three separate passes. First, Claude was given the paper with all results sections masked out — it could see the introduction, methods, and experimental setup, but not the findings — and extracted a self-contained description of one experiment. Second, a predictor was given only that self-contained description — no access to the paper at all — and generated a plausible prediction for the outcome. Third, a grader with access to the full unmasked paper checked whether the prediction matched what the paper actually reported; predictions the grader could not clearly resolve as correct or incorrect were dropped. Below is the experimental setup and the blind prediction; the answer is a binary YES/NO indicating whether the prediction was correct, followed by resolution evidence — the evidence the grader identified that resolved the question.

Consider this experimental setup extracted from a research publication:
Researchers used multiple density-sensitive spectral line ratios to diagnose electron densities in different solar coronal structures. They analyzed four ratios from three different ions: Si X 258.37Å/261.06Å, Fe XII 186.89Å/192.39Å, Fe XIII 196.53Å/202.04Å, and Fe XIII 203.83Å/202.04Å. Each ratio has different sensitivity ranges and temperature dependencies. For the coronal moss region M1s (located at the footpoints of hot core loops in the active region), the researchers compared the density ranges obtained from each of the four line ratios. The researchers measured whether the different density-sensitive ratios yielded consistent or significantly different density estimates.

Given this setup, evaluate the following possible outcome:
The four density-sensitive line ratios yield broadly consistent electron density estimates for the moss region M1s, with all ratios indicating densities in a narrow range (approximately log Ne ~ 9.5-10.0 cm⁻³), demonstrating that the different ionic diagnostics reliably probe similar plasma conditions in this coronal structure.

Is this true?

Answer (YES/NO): YES